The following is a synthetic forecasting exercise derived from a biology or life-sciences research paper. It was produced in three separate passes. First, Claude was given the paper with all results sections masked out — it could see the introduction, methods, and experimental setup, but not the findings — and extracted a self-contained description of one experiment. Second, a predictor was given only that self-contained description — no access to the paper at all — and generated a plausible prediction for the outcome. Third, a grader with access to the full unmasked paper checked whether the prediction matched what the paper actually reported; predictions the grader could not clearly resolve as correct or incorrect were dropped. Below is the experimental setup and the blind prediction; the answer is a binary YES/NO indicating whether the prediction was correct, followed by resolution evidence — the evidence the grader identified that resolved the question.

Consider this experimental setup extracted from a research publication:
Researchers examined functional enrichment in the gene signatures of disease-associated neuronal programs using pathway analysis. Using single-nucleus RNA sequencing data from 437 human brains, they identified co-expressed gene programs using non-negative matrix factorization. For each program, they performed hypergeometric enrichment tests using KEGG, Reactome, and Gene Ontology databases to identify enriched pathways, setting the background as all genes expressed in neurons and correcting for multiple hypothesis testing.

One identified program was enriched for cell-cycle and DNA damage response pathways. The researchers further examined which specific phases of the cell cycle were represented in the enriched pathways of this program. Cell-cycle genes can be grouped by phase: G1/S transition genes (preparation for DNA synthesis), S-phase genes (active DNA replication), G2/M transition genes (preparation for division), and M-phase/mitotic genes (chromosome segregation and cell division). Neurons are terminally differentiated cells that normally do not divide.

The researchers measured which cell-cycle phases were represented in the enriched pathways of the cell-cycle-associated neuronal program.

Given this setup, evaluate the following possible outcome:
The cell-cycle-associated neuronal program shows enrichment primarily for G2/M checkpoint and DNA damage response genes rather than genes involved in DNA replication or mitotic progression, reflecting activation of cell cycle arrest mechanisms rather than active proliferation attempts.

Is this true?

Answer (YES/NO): NO